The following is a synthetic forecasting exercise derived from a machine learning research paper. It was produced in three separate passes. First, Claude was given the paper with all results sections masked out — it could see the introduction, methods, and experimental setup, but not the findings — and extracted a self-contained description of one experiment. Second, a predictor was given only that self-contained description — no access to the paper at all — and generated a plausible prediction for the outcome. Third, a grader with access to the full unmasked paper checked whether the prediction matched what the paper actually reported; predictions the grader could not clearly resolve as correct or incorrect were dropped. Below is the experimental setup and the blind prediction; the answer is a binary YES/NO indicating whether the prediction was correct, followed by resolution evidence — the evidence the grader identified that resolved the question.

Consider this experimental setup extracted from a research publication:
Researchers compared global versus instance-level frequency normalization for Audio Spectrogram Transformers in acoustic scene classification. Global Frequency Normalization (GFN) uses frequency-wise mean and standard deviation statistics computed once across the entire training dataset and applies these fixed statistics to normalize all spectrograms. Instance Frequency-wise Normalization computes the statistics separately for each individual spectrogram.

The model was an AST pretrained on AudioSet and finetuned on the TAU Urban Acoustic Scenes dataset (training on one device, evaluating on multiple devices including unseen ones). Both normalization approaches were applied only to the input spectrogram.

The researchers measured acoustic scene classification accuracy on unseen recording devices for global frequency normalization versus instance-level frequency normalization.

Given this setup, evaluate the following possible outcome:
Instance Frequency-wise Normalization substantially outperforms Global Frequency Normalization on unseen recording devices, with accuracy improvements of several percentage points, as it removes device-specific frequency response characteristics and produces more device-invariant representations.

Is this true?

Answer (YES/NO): NO